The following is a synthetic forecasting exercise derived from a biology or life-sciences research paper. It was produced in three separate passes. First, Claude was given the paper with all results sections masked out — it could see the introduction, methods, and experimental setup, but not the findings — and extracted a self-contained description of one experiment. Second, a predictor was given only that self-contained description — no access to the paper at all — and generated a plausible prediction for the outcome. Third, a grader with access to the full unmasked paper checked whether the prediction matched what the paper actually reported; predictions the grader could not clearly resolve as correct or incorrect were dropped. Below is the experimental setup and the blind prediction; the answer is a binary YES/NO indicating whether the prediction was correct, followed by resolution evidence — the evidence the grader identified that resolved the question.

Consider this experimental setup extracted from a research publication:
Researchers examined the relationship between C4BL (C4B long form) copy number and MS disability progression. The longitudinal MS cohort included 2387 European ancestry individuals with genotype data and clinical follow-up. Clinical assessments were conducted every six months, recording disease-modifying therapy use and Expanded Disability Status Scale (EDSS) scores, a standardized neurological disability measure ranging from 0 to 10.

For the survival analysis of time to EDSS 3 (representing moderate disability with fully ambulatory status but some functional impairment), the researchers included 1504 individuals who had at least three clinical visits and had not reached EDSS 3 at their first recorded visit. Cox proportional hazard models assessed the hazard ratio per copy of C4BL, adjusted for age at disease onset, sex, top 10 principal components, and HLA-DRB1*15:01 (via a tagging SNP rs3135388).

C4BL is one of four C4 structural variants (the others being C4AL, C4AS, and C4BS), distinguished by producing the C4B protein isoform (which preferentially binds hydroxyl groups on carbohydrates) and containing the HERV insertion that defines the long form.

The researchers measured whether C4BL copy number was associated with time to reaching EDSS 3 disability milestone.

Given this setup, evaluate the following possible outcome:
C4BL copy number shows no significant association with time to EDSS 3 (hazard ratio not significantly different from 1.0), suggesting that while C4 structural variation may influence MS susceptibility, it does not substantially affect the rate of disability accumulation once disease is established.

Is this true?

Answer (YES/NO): NO